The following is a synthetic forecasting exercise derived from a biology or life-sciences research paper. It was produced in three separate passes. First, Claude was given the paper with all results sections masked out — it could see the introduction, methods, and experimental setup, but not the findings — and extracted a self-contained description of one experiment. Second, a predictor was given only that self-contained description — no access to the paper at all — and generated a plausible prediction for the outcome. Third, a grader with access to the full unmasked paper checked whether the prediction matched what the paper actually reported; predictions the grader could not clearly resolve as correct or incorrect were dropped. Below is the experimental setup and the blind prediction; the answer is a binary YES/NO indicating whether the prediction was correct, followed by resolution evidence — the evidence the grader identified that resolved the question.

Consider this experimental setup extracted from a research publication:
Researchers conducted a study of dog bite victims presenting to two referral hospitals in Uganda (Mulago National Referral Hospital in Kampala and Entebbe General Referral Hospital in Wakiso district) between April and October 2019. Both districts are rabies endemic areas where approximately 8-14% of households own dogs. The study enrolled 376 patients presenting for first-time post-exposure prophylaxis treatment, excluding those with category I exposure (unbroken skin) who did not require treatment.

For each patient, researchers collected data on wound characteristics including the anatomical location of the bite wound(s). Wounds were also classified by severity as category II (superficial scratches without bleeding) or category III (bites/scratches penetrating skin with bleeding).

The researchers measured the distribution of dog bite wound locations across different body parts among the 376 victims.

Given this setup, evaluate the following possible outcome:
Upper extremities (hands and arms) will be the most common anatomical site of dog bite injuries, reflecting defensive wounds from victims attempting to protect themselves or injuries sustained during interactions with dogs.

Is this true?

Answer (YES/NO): NO